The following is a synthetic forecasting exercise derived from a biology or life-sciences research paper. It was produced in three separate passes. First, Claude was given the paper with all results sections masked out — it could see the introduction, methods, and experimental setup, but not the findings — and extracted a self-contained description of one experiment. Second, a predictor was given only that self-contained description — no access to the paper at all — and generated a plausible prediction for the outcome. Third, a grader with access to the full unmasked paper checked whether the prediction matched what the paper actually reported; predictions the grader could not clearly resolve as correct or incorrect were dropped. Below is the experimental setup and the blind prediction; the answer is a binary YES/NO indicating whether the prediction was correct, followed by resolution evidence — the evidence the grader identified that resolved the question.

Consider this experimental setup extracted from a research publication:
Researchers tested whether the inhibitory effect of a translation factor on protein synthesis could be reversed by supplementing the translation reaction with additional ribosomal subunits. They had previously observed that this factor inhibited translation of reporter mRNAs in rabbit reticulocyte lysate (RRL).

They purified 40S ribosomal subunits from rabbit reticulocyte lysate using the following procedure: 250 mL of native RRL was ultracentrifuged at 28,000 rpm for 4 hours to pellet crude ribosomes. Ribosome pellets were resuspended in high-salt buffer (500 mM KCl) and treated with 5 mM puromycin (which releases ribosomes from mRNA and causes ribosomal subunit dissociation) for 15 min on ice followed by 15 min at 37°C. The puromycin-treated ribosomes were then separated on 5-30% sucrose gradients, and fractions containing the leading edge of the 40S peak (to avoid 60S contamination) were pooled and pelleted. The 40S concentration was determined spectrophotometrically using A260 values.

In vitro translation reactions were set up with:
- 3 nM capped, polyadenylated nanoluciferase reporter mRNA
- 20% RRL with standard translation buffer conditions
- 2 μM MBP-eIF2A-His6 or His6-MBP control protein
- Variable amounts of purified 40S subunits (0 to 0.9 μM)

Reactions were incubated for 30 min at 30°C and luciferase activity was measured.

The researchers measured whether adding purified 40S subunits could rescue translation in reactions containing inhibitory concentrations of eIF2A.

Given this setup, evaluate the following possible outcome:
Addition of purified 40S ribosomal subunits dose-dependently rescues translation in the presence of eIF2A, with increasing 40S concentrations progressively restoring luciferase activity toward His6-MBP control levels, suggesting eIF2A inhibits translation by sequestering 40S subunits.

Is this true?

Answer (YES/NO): NO